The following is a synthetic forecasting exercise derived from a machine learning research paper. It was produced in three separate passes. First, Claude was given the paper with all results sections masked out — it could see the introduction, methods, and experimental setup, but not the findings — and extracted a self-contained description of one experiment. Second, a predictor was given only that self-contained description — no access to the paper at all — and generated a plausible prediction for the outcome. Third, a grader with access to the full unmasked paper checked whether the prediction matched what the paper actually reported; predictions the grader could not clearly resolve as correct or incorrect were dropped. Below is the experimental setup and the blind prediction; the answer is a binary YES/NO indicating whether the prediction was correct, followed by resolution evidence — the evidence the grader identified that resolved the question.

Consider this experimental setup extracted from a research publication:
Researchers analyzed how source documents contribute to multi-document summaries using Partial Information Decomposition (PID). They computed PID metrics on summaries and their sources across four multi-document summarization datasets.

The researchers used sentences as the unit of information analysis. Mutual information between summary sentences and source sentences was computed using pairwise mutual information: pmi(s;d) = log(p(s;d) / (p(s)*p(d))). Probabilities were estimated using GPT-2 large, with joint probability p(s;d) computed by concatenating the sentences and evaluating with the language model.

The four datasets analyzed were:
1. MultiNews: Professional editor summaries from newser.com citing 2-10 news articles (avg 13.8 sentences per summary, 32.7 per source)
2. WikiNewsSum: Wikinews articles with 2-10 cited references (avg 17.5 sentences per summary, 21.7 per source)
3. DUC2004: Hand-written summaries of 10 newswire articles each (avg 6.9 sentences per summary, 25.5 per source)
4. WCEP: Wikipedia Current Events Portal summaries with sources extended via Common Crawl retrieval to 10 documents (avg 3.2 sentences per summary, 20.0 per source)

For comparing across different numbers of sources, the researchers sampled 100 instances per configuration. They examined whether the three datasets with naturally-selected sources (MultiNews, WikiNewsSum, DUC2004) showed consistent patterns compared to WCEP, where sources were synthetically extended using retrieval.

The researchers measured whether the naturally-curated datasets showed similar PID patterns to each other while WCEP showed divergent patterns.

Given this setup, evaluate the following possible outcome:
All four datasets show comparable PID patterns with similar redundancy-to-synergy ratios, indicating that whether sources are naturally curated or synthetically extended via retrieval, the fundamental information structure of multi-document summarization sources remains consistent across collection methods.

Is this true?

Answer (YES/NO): NO